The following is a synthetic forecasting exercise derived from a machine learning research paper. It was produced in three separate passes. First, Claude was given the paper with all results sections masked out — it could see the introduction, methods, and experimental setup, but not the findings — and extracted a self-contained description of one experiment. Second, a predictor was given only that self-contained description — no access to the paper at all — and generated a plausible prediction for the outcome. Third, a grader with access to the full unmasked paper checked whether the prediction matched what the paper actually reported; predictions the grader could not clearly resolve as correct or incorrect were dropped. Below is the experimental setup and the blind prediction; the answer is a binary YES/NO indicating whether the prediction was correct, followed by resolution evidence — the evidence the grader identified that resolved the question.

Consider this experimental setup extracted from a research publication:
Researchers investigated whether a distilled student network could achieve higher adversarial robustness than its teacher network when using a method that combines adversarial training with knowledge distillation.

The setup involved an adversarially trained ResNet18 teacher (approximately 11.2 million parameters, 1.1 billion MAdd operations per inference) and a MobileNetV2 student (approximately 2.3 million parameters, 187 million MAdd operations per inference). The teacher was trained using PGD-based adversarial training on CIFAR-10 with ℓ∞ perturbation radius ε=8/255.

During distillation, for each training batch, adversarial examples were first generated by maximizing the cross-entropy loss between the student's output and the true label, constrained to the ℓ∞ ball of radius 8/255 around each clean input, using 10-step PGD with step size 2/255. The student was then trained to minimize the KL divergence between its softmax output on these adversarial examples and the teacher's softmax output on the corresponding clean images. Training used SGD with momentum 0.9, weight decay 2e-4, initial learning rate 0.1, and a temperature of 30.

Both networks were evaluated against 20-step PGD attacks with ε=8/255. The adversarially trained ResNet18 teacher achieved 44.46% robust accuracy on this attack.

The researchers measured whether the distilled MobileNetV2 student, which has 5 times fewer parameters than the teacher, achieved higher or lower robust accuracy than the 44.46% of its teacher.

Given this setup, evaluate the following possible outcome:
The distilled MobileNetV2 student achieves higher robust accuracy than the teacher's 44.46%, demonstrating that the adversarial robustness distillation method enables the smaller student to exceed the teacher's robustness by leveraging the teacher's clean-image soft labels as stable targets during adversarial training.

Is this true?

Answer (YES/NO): YES